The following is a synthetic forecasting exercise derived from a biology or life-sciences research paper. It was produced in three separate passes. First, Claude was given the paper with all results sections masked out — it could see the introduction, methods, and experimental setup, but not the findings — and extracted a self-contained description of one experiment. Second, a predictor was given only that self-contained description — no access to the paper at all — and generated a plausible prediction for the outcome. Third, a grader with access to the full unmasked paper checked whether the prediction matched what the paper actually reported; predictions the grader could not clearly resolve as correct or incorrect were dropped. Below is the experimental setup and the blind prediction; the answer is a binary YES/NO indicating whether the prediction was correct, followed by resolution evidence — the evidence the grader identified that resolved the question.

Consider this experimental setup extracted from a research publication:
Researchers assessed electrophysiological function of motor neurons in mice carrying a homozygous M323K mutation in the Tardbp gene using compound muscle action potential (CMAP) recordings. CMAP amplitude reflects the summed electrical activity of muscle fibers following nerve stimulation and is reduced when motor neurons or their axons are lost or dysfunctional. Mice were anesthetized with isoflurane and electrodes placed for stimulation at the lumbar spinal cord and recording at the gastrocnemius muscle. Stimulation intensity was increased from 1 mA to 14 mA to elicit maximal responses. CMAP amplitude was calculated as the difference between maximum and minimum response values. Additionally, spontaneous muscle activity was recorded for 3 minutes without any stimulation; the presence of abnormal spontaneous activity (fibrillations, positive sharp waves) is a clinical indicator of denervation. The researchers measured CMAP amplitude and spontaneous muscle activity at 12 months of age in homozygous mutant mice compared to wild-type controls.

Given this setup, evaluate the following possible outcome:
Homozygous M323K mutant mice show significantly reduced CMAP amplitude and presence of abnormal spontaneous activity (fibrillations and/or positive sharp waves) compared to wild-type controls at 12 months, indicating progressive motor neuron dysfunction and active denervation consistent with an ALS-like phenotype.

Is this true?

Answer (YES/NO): YES